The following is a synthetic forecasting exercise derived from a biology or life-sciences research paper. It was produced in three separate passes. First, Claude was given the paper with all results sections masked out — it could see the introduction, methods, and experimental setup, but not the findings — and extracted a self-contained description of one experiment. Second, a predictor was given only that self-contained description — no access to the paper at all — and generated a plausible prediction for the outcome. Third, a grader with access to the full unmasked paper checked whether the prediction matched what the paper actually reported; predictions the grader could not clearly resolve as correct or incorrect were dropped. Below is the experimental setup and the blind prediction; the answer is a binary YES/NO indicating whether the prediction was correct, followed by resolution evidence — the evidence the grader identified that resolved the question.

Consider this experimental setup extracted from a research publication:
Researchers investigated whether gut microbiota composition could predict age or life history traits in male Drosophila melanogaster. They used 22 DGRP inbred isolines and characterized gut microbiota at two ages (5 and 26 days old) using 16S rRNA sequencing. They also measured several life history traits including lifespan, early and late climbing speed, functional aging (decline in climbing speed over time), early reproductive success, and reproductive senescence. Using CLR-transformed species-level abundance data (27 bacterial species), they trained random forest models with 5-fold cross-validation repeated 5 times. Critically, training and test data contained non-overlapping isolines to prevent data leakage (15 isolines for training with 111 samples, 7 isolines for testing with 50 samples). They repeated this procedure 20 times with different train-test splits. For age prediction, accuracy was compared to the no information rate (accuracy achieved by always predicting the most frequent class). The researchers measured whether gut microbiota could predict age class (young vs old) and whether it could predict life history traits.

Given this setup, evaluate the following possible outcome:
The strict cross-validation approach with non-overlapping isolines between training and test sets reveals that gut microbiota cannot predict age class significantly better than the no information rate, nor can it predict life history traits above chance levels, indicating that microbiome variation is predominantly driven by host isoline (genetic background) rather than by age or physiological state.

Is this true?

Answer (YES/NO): NO